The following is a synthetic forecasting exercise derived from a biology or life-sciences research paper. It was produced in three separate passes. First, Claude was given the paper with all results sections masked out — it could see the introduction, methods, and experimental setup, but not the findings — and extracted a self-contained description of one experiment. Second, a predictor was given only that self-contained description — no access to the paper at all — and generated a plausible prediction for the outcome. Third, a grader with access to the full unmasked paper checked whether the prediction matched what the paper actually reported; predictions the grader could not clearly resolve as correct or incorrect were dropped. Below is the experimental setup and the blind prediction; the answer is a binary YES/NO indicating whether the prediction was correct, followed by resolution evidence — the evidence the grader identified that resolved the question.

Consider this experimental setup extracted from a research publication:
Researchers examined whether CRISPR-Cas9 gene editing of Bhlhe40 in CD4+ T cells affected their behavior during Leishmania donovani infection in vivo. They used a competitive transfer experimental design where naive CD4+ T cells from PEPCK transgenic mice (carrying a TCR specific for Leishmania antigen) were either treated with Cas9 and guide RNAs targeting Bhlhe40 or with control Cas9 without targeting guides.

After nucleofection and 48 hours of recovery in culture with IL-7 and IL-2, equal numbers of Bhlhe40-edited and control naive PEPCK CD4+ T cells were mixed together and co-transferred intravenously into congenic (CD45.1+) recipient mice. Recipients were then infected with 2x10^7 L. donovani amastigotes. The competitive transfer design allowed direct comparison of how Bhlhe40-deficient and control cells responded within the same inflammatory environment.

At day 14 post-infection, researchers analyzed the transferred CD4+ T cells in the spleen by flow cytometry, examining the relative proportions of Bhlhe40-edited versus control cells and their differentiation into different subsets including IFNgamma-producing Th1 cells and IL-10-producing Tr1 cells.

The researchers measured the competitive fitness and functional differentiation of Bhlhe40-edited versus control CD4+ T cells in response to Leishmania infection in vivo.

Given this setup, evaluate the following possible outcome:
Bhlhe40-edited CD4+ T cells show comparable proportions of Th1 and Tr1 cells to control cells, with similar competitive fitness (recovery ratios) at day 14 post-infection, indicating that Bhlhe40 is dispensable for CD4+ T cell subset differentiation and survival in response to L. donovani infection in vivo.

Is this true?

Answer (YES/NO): NO